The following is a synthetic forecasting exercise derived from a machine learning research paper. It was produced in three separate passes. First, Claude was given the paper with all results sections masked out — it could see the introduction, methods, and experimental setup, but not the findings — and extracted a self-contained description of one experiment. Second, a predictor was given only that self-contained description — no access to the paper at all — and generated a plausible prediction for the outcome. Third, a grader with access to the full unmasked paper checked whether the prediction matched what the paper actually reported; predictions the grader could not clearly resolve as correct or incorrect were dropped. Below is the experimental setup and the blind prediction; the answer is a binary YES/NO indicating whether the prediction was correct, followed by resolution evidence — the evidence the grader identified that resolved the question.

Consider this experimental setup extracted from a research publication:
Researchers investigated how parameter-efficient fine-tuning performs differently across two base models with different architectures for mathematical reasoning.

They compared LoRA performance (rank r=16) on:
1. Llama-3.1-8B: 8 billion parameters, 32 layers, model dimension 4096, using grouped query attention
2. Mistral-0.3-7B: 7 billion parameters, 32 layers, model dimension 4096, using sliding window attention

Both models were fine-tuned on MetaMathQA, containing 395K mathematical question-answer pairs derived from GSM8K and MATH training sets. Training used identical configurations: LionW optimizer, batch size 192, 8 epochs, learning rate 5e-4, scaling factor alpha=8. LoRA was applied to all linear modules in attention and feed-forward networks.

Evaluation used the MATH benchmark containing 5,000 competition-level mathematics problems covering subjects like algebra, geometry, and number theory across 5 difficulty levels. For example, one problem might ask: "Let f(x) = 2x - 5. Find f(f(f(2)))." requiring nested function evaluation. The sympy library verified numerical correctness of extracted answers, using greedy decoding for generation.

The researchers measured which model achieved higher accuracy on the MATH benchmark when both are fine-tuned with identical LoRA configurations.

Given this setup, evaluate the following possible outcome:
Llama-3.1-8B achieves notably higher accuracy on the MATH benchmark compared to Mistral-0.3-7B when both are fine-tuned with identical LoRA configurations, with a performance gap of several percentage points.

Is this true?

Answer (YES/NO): YES